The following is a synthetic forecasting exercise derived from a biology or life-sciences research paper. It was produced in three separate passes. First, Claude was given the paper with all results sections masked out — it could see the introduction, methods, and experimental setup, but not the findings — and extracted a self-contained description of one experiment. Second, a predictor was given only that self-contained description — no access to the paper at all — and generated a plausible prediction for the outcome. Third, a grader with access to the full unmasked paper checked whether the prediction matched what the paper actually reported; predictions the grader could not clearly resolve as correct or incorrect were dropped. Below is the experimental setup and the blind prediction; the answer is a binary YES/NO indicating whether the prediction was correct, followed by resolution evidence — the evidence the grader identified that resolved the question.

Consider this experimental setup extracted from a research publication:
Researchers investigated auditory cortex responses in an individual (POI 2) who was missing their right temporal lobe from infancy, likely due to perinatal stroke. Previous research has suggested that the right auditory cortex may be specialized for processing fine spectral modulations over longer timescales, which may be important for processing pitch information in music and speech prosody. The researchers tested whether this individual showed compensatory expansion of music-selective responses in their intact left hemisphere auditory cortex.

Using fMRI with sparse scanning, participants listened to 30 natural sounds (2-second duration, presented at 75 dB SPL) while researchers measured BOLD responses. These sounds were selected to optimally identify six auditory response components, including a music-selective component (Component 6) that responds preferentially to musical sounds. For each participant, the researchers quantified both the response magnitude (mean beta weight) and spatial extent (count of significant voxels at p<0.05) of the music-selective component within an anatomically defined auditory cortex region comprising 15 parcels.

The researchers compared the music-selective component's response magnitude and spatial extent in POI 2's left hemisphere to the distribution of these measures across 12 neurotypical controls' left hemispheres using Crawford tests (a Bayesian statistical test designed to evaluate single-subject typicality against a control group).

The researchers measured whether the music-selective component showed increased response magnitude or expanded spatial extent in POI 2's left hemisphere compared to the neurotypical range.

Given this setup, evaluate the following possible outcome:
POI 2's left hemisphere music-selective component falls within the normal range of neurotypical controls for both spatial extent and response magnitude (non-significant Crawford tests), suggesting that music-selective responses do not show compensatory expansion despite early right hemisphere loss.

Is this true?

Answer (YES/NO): YES